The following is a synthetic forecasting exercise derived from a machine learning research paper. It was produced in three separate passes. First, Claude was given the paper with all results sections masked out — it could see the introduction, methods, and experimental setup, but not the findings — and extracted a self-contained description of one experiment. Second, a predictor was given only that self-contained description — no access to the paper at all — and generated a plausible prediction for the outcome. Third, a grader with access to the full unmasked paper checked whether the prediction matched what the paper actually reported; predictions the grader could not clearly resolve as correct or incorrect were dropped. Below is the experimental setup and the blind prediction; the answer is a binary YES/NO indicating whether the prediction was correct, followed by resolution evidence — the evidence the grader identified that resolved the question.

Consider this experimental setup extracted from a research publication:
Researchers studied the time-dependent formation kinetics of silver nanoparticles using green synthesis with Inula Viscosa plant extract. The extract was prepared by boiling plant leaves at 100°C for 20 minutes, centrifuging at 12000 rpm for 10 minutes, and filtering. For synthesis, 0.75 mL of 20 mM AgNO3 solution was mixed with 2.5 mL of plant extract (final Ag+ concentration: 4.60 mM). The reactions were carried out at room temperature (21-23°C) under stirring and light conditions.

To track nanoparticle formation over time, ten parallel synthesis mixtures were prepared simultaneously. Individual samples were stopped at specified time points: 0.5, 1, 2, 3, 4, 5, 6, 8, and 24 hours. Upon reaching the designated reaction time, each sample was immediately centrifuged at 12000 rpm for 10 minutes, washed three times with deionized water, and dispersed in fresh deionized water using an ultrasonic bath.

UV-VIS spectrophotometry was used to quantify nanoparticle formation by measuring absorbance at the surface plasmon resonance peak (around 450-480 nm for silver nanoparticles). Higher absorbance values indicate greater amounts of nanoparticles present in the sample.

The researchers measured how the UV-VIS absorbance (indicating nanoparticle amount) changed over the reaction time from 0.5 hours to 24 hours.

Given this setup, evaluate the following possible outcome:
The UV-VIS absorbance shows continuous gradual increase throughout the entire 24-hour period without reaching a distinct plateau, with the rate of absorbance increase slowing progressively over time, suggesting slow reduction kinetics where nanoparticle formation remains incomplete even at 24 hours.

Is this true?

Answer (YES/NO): NO